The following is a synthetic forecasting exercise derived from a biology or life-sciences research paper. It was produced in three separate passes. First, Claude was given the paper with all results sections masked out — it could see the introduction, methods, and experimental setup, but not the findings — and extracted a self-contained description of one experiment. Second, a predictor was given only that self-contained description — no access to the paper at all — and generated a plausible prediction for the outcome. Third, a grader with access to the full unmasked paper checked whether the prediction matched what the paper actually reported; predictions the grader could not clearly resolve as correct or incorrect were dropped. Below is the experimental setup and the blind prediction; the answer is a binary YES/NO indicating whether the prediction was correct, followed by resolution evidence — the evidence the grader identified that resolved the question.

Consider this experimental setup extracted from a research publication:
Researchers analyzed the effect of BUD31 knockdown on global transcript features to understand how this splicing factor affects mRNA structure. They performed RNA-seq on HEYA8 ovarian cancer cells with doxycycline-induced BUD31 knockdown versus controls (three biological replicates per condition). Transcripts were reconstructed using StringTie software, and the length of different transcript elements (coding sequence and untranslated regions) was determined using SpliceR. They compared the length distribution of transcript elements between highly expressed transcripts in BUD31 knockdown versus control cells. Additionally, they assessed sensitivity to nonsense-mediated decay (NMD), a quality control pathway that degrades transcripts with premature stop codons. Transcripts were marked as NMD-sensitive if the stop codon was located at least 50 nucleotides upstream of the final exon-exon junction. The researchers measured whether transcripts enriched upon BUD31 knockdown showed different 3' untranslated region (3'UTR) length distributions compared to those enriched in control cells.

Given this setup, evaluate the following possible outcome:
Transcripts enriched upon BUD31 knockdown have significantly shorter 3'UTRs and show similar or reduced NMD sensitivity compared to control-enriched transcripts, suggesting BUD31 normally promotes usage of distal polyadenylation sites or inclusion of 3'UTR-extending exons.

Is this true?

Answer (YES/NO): NO